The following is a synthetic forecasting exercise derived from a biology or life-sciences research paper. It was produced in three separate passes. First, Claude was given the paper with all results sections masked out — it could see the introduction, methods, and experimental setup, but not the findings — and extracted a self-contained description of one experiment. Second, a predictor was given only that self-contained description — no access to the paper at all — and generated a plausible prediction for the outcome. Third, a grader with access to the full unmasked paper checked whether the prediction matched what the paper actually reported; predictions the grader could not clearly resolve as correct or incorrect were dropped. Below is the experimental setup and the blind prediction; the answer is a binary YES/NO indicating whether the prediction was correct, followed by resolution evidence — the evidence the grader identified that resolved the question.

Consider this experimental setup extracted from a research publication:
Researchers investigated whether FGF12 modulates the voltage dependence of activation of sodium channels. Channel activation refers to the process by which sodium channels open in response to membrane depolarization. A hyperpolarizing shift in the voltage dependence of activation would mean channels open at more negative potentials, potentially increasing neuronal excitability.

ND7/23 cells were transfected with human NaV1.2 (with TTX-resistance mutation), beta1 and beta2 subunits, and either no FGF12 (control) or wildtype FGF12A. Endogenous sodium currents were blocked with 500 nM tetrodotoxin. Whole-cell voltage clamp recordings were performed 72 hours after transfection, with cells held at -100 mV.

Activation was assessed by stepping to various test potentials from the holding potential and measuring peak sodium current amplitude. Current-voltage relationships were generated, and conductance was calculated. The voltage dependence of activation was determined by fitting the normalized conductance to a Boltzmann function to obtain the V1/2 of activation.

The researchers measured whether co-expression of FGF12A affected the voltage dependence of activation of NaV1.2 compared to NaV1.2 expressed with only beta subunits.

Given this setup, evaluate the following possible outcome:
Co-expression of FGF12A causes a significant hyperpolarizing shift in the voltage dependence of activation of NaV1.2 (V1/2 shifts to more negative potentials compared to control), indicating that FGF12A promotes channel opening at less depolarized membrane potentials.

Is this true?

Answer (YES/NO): NO